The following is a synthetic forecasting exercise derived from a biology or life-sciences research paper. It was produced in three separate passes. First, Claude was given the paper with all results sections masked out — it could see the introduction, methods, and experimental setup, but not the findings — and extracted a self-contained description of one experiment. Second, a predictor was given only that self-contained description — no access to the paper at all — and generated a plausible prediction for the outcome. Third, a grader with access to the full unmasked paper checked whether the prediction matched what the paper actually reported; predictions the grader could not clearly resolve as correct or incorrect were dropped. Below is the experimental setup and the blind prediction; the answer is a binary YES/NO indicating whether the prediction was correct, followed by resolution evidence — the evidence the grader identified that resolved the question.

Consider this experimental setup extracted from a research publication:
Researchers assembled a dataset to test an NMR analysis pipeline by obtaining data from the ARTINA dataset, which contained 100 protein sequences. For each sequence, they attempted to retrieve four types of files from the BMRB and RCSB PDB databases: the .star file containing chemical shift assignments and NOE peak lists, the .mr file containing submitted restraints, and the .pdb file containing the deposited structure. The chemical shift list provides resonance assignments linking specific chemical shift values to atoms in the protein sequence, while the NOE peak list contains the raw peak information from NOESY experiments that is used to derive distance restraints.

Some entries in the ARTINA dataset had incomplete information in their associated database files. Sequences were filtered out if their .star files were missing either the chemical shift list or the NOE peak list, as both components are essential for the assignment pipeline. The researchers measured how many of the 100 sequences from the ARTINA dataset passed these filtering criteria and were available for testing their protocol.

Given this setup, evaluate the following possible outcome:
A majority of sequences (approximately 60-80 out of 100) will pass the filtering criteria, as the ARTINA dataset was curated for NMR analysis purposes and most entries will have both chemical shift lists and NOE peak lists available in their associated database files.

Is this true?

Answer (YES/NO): NO